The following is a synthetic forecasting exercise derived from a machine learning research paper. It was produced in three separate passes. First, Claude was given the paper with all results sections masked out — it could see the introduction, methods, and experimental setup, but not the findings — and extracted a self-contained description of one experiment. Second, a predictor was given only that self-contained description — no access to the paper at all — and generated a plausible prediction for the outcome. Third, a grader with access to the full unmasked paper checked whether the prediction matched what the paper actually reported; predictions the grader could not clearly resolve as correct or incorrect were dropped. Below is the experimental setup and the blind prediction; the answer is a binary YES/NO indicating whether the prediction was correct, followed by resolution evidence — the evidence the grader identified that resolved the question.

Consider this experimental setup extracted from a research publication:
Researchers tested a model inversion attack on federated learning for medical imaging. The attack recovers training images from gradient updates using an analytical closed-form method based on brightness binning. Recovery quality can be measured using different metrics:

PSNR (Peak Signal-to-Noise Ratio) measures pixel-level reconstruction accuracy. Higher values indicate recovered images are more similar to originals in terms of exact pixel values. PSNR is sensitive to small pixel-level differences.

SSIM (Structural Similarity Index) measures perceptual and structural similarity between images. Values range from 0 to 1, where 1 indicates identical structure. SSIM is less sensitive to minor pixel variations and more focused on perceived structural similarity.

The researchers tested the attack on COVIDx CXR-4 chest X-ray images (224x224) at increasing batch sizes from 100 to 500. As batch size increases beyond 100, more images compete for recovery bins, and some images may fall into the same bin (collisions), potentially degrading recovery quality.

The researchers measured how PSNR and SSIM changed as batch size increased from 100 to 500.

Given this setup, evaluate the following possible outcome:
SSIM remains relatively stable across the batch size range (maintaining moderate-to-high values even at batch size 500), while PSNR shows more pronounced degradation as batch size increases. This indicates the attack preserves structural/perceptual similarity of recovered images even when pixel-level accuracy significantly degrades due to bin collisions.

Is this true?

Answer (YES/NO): YES